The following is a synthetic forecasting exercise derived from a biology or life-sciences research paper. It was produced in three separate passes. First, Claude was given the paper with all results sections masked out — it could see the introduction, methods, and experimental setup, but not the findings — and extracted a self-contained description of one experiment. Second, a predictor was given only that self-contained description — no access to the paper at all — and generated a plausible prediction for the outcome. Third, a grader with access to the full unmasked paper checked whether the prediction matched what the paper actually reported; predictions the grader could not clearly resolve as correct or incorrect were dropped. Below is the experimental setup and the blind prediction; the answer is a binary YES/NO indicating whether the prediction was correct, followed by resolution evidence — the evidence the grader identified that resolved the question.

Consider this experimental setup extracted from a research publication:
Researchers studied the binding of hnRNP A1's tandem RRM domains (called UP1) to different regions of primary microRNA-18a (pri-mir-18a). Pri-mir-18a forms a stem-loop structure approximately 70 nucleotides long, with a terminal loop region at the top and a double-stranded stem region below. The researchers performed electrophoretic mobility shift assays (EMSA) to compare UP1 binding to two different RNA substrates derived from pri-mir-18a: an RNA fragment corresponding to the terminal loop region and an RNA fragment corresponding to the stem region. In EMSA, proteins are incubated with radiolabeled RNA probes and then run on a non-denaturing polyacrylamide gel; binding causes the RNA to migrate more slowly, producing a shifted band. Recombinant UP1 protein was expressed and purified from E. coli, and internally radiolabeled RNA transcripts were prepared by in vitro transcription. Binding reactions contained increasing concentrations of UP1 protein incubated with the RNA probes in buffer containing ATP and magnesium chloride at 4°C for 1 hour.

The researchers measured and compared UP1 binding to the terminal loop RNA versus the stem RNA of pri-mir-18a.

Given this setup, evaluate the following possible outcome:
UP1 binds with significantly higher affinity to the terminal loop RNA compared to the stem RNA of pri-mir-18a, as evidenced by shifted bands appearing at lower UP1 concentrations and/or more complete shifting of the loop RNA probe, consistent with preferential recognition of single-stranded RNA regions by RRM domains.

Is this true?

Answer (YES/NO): YES